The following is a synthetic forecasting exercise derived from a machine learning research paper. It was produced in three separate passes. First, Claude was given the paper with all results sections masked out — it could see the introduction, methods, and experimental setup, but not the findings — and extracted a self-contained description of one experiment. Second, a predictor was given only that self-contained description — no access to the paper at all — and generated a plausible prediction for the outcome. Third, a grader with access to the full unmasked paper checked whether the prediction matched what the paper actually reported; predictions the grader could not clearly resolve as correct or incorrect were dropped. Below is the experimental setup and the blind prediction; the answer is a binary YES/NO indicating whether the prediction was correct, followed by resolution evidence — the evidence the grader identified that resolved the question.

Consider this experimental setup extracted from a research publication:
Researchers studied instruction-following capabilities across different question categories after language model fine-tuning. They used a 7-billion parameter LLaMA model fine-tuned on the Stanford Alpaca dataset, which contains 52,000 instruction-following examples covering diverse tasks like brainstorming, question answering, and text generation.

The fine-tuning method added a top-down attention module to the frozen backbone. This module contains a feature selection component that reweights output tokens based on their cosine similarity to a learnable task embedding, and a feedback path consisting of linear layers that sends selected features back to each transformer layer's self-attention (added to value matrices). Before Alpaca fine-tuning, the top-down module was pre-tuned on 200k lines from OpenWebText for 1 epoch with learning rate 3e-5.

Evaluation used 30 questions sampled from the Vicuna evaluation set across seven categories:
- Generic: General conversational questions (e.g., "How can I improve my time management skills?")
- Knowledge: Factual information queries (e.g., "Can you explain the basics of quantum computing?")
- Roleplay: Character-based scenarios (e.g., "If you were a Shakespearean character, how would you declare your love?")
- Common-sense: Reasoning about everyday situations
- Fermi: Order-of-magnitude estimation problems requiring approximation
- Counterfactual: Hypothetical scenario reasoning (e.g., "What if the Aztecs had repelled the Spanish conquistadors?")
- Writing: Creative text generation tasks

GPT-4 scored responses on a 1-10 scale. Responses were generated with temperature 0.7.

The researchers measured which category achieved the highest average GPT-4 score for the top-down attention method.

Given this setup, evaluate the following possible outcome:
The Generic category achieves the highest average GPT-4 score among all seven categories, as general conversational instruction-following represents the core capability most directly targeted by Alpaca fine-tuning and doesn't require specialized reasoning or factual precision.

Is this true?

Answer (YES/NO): NO